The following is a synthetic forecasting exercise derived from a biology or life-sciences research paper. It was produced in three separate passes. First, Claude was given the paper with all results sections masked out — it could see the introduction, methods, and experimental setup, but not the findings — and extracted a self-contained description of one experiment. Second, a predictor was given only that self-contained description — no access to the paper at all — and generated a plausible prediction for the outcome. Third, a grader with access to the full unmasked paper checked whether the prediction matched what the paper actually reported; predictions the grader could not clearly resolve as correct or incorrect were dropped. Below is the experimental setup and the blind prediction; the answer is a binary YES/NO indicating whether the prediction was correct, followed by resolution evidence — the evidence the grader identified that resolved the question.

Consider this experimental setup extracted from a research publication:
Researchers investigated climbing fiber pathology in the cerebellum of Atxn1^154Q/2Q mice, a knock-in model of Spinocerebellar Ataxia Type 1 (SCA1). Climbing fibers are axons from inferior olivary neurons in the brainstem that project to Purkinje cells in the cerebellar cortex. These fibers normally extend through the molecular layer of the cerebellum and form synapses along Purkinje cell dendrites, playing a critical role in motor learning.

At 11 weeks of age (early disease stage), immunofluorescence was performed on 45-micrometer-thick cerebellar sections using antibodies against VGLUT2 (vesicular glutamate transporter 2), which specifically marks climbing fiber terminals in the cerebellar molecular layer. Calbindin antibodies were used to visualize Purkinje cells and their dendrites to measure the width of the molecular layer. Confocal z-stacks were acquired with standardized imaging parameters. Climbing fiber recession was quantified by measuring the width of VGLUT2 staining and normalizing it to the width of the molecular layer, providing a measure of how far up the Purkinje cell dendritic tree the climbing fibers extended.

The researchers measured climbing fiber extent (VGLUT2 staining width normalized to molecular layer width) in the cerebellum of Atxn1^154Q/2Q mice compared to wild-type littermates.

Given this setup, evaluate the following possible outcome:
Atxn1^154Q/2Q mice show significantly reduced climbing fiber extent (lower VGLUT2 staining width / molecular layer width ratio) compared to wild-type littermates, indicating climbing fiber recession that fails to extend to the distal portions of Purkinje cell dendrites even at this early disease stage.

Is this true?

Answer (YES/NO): YES